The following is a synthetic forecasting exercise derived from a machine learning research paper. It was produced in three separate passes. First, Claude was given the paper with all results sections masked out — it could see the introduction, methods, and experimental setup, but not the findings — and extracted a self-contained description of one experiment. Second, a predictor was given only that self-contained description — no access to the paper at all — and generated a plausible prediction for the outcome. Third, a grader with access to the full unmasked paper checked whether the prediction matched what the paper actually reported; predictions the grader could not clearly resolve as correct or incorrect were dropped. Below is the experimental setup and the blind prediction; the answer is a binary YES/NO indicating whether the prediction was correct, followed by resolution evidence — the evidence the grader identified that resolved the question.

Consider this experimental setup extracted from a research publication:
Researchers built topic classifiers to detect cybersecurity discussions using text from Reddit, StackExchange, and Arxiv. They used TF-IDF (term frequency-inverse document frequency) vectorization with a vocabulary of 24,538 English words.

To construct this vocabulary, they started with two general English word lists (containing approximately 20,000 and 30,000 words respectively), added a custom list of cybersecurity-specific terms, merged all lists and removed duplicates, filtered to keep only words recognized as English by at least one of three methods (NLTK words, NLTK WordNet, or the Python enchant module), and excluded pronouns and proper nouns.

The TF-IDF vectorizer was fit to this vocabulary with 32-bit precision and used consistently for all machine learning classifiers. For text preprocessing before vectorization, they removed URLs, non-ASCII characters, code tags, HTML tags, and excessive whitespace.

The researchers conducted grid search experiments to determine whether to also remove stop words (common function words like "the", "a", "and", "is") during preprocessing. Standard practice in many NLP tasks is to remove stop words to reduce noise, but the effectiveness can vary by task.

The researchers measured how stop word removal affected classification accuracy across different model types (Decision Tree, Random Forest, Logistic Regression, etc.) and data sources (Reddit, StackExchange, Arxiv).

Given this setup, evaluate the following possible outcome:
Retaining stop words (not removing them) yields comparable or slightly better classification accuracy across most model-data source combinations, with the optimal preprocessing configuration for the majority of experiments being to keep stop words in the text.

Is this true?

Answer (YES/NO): NO